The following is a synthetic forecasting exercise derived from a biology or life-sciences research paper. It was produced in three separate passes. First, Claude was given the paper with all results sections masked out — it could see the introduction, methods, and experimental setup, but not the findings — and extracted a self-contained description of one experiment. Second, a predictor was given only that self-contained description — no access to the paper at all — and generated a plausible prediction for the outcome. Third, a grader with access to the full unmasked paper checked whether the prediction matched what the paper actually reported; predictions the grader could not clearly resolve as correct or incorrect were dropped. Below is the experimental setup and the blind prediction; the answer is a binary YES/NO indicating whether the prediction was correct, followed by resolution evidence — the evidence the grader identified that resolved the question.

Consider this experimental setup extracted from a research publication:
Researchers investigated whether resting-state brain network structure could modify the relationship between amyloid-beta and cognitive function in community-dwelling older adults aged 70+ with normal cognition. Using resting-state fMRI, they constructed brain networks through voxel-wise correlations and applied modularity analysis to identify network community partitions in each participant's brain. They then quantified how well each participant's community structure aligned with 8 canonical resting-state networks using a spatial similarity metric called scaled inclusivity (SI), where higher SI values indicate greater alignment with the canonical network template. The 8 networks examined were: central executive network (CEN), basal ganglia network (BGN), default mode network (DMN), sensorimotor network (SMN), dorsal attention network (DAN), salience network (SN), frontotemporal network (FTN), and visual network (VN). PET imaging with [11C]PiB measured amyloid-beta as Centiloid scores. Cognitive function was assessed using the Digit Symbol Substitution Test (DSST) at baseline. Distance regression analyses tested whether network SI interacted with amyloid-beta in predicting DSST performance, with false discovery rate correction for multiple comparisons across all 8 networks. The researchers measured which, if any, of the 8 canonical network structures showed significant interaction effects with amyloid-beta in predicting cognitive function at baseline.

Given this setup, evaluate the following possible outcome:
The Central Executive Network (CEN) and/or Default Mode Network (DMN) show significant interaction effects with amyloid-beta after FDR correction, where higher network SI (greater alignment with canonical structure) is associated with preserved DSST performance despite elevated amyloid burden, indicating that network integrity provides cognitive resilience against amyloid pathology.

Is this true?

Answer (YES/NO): NO